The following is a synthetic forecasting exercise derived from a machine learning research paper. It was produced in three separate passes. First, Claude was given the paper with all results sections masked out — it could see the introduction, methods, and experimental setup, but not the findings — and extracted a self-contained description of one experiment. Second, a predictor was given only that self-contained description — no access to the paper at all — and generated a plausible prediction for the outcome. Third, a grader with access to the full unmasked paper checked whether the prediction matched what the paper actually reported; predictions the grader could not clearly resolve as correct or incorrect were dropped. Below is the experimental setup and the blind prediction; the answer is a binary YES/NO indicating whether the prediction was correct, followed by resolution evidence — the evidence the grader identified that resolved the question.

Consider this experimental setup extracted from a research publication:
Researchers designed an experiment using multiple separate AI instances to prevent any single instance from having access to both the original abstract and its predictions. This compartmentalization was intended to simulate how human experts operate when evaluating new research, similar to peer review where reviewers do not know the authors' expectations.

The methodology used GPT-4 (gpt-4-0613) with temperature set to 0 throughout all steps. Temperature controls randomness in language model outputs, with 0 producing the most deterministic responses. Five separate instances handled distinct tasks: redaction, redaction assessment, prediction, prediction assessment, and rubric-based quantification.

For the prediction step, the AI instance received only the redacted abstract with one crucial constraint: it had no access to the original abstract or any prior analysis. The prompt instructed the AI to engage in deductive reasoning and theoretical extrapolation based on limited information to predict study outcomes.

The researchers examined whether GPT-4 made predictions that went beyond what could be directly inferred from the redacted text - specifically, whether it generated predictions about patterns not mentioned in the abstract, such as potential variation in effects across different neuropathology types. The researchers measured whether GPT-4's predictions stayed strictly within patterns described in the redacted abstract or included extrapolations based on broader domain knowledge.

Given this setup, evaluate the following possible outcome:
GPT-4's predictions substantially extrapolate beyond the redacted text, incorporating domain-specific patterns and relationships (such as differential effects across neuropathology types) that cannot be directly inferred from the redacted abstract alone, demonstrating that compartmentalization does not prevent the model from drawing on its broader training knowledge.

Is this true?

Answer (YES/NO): YES